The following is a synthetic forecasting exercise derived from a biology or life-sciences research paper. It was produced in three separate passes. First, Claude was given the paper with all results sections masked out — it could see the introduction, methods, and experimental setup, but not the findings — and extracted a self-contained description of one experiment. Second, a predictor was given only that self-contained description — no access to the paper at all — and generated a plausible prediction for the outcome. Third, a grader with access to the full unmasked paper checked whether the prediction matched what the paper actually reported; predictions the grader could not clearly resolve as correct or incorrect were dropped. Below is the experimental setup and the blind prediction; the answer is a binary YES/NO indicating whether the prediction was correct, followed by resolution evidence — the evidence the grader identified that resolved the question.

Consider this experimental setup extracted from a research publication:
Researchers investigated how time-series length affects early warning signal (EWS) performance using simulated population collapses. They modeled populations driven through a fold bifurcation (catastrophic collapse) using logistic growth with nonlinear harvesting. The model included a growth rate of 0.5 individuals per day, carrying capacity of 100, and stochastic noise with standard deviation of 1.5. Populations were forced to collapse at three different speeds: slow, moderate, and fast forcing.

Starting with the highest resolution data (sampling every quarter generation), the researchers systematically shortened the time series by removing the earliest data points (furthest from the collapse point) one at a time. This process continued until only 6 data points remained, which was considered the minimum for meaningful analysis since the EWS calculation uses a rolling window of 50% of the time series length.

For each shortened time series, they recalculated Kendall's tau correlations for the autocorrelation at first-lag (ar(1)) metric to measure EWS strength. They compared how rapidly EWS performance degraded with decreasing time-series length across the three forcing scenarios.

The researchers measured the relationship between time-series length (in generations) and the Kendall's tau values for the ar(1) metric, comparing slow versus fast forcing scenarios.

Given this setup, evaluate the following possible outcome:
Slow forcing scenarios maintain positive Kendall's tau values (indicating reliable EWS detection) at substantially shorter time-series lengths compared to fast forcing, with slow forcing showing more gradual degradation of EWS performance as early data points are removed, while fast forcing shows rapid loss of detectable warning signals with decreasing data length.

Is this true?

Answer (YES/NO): YES